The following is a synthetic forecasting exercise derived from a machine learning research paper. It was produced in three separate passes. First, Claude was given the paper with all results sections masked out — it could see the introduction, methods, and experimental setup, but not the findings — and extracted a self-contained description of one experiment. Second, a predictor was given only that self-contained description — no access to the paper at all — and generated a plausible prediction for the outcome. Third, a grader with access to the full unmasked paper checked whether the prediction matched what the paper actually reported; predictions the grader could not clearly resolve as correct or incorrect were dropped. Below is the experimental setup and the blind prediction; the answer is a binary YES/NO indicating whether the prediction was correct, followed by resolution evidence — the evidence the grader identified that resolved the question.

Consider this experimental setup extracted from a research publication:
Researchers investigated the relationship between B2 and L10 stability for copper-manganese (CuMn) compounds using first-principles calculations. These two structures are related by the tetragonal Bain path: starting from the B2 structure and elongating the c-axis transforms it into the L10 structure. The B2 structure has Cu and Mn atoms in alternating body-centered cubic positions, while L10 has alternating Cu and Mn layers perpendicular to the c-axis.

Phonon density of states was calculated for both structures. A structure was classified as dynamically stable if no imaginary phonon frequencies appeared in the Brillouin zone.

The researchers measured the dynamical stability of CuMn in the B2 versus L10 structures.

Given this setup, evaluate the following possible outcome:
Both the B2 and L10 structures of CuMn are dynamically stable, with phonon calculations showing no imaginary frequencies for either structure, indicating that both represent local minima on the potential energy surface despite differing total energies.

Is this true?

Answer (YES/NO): NO